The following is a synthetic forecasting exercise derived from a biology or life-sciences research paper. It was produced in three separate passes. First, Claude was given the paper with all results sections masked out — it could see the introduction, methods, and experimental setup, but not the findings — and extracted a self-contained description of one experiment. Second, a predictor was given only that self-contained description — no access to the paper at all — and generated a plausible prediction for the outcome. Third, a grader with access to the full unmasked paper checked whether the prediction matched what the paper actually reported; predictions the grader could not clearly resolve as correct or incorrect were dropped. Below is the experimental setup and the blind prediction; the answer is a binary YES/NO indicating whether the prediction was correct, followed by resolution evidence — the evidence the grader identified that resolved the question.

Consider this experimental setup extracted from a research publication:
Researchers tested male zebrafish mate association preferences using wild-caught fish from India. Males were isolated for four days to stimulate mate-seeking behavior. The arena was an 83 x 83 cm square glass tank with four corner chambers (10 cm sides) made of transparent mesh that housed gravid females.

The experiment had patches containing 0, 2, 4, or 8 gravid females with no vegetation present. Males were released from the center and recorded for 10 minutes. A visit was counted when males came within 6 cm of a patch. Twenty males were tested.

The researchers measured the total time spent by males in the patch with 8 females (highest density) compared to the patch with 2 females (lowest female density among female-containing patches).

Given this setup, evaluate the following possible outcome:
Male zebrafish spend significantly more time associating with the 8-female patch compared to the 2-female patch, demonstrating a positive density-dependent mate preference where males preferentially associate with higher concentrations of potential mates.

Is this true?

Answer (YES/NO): NO